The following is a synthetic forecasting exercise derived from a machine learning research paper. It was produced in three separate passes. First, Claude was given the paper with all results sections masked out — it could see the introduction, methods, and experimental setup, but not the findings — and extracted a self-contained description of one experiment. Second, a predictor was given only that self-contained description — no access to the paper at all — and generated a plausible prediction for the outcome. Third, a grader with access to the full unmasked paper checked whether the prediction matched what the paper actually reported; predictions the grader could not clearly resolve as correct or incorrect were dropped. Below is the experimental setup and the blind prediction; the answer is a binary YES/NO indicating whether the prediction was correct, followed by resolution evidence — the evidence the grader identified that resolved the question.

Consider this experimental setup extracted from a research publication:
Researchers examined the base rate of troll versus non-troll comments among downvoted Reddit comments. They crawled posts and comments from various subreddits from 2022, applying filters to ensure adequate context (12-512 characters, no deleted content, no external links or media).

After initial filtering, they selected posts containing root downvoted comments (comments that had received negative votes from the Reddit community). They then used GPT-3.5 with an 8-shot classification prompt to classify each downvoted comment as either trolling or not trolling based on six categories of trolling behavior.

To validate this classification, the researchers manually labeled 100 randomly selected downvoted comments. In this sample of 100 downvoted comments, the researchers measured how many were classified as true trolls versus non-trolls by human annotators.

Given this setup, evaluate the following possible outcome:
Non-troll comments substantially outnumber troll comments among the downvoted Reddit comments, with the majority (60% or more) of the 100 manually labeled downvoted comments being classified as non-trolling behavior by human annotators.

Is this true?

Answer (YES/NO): YES